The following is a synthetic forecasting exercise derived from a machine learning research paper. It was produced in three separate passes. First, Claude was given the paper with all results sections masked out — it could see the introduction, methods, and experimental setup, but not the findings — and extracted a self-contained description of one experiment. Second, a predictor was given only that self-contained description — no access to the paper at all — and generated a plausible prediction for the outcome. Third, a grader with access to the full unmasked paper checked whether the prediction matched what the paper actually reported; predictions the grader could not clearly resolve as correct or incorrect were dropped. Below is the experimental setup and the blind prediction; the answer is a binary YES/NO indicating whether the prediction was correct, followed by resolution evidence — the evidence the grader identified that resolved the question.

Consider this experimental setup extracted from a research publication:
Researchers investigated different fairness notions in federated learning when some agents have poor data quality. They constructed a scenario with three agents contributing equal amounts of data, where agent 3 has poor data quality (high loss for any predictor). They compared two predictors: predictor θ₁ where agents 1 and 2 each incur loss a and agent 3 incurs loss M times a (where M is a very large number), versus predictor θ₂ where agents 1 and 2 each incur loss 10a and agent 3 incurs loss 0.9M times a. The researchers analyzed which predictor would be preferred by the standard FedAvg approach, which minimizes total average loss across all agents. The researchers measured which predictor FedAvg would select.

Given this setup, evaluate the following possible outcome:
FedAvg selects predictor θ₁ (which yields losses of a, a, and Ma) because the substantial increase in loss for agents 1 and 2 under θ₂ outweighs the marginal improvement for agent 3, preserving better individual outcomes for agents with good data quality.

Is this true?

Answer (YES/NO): NO